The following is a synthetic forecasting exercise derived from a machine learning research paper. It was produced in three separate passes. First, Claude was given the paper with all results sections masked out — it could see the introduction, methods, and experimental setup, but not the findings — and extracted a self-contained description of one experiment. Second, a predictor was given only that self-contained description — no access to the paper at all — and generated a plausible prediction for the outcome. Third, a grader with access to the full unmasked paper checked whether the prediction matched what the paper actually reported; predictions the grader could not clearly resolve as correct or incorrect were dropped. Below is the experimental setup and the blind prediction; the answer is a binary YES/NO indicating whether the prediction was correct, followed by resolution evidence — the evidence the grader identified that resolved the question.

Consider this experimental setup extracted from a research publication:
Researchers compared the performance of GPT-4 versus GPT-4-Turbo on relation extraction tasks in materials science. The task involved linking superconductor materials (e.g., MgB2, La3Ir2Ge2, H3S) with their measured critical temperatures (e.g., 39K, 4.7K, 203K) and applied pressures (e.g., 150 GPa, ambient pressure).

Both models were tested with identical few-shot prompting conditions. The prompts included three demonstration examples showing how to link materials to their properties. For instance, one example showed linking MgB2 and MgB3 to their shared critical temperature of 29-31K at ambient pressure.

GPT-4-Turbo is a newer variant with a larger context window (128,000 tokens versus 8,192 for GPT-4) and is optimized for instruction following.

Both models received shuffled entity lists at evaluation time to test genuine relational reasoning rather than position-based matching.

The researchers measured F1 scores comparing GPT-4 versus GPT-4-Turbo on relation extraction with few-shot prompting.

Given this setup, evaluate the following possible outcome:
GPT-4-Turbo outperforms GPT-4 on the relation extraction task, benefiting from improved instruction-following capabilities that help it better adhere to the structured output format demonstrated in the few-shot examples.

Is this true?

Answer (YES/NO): NO